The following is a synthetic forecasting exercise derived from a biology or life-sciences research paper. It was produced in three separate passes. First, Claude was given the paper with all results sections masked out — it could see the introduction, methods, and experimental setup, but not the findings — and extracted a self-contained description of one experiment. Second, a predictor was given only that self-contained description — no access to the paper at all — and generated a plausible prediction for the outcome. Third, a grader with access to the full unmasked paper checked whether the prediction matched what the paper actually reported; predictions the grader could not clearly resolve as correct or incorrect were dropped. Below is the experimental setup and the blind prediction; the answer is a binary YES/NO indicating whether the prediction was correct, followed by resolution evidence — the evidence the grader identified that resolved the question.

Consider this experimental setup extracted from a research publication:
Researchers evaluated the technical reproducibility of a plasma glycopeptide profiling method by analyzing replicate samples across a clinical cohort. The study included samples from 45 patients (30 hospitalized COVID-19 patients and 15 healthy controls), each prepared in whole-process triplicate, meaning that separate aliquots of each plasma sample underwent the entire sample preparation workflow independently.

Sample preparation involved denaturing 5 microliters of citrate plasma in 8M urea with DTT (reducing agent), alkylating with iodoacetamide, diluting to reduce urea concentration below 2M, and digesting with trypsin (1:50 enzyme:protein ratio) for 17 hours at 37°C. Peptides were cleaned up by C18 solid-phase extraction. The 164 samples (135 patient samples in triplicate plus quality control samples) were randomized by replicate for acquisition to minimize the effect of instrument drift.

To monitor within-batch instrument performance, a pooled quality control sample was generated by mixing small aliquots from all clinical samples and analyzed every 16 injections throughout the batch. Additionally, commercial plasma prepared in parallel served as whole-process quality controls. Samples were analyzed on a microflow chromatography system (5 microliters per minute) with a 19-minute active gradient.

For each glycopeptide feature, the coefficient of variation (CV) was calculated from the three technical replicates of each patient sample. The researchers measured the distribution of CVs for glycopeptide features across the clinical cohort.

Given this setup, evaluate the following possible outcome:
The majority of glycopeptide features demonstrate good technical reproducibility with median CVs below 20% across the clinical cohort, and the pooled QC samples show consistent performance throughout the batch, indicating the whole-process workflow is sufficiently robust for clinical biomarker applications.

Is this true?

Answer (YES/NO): NO